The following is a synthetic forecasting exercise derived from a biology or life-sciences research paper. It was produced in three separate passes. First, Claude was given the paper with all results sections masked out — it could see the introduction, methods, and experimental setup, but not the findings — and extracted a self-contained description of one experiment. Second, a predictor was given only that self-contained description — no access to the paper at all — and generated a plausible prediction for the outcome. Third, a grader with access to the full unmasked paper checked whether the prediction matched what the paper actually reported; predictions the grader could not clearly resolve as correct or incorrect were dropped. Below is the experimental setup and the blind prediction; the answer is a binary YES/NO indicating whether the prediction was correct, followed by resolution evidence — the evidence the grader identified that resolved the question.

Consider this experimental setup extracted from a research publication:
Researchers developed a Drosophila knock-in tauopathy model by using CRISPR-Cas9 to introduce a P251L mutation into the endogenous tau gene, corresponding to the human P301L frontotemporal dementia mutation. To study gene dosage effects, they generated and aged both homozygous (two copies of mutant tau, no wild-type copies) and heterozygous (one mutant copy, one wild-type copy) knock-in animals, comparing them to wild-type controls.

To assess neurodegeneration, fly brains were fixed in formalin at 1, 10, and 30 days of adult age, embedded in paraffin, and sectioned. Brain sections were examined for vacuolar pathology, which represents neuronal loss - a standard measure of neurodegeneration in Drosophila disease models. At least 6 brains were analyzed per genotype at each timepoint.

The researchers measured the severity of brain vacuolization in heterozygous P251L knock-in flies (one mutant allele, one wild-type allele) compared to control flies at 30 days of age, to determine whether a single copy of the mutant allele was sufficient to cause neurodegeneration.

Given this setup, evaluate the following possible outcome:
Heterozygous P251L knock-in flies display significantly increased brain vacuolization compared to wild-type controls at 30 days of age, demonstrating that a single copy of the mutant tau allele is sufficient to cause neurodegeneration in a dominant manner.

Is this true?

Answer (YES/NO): YES